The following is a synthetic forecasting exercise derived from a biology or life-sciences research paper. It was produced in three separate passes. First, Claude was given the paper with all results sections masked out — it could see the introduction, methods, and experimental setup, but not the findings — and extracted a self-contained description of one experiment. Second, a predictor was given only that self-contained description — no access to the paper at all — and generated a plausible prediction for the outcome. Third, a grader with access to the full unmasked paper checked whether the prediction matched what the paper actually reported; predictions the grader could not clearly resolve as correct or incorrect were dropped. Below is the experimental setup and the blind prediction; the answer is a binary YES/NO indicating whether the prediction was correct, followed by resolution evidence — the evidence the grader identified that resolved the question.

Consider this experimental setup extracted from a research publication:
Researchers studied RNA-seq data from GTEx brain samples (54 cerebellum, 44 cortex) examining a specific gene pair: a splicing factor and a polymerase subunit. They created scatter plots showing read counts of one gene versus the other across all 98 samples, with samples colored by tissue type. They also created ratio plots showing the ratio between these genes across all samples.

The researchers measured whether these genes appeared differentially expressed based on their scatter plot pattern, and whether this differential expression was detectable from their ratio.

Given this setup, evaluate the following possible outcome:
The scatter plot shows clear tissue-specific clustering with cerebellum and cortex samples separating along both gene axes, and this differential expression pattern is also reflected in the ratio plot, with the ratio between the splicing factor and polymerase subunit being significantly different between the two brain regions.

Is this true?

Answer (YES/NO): NO